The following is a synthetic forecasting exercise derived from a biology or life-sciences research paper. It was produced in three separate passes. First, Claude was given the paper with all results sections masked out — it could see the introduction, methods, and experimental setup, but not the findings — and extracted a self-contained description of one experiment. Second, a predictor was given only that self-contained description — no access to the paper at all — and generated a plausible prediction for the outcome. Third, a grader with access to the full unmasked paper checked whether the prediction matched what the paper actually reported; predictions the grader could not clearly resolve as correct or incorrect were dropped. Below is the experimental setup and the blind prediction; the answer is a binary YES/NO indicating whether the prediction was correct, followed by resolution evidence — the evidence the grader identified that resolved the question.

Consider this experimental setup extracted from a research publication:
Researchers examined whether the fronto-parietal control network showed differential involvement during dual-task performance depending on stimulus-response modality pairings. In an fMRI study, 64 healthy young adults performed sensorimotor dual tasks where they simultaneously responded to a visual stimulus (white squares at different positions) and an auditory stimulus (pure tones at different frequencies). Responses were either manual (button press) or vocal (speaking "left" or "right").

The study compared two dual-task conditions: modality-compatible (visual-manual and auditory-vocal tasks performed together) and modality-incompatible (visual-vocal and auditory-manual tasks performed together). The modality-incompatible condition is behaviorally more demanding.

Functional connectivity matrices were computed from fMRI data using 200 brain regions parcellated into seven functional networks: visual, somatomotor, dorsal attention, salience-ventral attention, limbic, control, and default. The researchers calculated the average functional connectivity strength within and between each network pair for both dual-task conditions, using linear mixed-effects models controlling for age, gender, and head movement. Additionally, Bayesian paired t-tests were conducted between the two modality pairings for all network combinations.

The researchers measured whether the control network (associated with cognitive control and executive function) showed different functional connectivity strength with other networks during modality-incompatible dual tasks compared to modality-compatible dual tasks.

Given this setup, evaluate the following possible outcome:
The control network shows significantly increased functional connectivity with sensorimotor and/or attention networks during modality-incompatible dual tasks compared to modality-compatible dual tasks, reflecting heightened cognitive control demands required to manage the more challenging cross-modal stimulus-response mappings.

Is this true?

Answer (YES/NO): NO